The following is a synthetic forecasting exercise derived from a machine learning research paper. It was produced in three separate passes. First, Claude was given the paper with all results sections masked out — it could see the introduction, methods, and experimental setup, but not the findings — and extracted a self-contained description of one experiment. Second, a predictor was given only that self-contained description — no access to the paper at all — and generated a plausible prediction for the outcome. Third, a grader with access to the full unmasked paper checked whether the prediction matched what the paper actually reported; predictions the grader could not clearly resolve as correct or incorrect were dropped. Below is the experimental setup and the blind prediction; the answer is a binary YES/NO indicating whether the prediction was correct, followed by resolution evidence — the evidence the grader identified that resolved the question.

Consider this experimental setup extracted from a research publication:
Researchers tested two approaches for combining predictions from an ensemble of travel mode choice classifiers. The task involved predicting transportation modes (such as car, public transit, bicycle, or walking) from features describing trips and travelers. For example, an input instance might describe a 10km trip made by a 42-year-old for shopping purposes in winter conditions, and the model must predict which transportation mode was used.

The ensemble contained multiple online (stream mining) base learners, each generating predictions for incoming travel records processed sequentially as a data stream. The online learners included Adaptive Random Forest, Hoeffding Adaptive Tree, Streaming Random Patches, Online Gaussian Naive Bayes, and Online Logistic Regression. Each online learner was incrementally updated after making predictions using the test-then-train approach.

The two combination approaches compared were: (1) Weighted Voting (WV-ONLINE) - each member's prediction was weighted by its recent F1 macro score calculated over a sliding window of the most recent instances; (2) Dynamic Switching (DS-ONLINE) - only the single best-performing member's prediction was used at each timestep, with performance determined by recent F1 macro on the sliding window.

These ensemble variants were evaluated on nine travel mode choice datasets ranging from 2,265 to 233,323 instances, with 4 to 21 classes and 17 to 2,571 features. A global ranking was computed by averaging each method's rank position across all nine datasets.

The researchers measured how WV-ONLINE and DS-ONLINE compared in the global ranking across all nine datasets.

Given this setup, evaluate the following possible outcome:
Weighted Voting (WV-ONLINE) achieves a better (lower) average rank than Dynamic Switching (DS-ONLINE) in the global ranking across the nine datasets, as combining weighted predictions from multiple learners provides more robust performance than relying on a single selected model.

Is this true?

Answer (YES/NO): YES